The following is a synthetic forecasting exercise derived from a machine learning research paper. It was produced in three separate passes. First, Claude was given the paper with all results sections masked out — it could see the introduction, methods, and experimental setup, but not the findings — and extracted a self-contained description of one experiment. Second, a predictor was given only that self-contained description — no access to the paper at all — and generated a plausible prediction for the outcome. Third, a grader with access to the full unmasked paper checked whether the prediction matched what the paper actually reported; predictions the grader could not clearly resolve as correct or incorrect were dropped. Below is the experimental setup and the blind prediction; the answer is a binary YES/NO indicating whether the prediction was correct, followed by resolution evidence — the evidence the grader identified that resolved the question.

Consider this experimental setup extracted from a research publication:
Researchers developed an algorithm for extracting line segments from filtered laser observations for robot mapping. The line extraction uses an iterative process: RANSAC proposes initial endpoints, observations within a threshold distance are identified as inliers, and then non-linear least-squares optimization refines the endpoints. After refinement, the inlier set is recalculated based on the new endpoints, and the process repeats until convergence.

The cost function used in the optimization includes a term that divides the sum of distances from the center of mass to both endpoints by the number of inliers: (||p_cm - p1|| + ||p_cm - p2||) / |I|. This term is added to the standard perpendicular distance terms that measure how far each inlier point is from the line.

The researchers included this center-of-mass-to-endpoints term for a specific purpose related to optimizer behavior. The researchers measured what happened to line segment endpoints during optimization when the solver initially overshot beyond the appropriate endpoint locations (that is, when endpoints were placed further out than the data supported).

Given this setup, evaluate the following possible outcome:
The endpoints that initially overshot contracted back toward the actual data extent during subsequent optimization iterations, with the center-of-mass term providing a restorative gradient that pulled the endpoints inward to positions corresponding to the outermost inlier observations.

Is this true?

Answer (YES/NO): YES